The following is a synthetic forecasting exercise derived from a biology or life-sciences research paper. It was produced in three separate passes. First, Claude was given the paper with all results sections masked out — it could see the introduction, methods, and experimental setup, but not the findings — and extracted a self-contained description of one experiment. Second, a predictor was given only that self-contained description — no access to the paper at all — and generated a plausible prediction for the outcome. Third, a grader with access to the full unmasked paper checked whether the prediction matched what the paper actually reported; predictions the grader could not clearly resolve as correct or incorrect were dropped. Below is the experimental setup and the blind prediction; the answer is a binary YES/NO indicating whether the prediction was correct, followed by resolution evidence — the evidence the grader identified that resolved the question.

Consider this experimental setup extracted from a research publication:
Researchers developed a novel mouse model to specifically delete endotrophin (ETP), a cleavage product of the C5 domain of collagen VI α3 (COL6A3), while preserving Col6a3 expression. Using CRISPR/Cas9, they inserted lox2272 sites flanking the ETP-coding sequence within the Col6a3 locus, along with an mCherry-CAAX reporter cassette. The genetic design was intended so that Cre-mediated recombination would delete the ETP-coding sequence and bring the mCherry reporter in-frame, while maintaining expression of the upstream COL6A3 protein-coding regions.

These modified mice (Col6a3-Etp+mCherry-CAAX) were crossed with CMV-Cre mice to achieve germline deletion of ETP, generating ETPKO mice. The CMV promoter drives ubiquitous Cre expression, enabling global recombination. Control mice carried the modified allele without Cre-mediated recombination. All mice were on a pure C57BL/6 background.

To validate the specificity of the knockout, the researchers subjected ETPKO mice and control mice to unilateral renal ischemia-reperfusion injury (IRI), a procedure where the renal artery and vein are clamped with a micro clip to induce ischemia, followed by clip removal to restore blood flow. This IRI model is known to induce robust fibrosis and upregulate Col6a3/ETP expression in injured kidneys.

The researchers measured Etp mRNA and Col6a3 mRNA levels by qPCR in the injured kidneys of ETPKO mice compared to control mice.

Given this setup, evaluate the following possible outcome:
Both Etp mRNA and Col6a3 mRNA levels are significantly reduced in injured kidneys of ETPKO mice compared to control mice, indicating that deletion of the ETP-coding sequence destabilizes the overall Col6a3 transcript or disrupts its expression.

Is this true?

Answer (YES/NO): YES